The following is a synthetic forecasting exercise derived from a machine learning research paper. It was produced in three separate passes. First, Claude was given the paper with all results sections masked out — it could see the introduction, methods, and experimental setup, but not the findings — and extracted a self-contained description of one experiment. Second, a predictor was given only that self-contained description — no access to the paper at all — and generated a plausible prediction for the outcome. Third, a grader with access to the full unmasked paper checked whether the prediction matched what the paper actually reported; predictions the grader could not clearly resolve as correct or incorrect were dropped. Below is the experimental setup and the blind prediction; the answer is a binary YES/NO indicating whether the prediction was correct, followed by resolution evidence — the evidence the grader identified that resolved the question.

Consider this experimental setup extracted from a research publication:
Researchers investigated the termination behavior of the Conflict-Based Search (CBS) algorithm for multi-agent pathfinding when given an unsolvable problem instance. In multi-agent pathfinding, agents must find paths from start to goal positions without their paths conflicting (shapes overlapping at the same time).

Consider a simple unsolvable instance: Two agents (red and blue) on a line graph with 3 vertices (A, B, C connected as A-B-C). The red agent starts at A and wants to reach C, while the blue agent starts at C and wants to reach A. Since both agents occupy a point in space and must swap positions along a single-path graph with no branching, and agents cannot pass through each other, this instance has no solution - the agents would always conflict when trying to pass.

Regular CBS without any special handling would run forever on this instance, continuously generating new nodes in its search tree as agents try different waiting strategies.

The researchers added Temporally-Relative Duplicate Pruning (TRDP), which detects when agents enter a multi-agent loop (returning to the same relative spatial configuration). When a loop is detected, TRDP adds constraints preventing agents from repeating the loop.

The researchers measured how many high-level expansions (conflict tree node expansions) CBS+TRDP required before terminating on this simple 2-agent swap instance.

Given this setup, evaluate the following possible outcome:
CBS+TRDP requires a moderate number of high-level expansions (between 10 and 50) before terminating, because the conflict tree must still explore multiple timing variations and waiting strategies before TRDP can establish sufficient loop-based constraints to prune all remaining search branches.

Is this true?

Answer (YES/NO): NO